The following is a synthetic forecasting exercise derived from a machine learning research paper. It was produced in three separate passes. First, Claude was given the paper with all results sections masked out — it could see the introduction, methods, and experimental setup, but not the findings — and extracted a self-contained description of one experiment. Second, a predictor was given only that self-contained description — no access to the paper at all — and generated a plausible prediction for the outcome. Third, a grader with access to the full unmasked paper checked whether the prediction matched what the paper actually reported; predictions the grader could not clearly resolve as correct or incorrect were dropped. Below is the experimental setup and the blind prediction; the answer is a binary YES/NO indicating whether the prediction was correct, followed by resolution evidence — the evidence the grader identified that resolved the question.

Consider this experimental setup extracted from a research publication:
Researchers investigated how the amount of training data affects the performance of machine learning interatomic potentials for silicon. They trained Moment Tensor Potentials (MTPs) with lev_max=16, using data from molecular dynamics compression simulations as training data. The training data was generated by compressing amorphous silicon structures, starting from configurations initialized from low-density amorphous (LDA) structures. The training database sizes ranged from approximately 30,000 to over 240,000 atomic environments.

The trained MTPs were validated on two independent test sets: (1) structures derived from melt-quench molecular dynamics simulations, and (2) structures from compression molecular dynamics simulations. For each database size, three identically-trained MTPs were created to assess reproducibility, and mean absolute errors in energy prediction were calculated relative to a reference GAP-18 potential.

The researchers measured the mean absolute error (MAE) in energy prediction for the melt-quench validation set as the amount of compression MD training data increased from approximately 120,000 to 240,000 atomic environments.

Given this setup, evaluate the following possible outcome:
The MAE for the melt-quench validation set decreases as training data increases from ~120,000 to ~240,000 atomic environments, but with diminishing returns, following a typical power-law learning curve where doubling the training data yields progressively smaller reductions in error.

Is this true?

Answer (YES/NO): NO